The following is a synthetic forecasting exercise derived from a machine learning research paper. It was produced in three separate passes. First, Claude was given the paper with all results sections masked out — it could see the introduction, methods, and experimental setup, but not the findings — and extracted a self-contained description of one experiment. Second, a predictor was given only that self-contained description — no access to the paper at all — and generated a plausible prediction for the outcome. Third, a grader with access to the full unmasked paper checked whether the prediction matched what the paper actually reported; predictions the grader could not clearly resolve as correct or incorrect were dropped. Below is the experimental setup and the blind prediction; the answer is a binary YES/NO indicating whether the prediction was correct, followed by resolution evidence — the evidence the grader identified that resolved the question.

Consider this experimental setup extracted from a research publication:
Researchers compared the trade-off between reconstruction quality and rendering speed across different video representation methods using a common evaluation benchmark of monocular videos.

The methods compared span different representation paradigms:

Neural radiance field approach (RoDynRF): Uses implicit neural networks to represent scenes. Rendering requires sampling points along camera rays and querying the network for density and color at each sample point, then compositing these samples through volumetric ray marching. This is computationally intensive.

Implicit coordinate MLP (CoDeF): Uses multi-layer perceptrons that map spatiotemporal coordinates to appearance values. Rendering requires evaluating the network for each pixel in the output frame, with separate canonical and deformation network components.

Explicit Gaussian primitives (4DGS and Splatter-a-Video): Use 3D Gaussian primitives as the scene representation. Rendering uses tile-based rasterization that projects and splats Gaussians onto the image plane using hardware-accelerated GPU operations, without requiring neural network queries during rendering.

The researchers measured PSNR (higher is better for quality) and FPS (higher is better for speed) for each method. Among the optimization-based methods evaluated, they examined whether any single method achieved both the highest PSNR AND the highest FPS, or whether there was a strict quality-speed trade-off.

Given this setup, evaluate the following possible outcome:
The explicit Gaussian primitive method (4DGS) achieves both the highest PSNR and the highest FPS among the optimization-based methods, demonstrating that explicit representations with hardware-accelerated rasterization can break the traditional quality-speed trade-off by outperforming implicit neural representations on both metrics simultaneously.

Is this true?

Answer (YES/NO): NO